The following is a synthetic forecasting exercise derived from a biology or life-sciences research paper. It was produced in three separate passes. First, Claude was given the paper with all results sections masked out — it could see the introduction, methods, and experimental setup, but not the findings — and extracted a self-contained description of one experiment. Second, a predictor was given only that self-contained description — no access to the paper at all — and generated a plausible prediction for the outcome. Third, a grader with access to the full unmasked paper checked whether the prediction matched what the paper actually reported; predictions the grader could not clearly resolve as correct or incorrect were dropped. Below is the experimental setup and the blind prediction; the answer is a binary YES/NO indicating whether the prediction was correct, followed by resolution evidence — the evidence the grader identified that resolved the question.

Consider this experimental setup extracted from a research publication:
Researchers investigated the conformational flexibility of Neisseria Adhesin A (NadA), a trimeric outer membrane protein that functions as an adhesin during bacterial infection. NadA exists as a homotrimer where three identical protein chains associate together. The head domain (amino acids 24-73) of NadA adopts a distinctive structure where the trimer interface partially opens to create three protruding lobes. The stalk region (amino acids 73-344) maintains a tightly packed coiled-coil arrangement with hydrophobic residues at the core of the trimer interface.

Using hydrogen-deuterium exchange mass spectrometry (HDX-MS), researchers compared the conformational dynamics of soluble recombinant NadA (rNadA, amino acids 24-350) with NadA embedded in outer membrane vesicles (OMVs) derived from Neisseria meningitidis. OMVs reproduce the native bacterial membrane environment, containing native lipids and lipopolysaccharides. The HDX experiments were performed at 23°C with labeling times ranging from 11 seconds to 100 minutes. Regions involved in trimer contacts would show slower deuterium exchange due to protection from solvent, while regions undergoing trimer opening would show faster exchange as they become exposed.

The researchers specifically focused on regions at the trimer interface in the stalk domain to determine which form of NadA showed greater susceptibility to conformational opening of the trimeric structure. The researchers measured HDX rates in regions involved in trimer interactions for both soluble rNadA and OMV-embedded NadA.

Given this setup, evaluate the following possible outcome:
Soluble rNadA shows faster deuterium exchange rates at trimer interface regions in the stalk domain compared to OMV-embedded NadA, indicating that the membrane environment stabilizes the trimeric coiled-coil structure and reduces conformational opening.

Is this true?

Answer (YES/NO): NO